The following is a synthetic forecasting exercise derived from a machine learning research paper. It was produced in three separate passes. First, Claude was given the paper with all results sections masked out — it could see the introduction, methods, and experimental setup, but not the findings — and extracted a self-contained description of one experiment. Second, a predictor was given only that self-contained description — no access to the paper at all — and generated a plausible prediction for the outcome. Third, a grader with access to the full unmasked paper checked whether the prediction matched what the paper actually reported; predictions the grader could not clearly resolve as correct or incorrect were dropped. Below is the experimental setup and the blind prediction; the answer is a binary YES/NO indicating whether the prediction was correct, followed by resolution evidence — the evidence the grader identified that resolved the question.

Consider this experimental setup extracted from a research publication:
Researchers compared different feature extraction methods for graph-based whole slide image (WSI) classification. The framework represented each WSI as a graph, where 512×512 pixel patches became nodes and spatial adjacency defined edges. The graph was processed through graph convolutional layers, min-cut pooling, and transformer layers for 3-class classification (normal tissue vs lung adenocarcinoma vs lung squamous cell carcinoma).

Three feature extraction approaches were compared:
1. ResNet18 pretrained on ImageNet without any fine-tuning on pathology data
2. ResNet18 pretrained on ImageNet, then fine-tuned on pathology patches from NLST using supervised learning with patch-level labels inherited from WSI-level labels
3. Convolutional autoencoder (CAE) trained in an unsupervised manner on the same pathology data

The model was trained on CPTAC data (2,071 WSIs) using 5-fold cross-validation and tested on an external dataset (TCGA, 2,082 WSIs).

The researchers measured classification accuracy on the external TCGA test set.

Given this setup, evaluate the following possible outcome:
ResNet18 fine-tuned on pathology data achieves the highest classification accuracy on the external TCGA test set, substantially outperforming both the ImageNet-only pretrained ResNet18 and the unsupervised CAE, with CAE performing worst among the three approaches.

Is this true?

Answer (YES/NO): NO